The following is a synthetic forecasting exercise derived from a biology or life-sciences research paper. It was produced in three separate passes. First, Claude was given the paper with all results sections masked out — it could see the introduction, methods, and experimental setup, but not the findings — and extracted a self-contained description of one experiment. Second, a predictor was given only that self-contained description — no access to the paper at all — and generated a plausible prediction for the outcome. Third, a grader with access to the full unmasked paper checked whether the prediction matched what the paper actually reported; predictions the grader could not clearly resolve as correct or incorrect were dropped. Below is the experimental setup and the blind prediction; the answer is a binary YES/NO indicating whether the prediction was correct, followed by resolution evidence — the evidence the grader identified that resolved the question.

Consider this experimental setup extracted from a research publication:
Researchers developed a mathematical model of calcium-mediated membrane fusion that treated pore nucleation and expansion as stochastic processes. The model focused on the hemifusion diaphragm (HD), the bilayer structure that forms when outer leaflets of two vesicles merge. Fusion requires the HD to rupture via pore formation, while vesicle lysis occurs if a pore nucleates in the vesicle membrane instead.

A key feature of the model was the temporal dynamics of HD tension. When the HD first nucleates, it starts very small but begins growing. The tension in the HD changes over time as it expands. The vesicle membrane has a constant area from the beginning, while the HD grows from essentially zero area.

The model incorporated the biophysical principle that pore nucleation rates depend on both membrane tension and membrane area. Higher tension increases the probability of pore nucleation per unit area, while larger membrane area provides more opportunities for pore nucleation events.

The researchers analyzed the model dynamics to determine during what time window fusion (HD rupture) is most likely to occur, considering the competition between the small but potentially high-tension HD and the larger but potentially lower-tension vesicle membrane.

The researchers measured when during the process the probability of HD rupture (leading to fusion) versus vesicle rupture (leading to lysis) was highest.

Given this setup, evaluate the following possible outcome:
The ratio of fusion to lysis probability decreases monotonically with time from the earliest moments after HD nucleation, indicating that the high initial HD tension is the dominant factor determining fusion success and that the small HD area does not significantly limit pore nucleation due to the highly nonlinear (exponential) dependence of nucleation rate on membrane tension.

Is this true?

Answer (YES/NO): NO